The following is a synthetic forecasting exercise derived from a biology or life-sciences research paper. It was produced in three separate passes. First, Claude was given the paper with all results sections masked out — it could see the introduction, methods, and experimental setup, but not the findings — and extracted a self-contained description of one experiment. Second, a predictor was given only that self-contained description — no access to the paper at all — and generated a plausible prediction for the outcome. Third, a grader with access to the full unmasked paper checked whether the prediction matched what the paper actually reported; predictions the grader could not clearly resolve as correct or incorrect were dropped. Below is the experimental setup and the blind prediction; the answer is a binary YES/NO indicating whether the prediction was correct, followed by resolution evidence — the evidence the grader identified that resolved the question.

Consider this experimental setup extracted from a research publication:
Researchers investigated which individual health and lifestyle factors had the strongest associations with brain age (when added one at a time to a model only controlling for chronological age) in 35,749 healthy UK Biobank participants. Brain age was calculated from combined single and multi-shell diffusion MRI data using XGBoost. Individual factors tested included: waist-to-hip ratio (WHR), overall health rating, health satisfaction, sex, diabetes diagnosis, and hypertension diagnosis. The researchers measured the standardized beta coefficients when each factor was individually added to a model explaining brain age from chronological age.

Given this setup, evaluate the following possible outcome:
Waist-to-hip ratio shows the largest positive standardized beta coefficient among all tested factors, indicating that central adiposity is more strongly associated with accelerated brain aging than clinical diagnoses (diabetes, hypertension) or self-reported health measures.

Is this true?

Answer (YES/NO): YES